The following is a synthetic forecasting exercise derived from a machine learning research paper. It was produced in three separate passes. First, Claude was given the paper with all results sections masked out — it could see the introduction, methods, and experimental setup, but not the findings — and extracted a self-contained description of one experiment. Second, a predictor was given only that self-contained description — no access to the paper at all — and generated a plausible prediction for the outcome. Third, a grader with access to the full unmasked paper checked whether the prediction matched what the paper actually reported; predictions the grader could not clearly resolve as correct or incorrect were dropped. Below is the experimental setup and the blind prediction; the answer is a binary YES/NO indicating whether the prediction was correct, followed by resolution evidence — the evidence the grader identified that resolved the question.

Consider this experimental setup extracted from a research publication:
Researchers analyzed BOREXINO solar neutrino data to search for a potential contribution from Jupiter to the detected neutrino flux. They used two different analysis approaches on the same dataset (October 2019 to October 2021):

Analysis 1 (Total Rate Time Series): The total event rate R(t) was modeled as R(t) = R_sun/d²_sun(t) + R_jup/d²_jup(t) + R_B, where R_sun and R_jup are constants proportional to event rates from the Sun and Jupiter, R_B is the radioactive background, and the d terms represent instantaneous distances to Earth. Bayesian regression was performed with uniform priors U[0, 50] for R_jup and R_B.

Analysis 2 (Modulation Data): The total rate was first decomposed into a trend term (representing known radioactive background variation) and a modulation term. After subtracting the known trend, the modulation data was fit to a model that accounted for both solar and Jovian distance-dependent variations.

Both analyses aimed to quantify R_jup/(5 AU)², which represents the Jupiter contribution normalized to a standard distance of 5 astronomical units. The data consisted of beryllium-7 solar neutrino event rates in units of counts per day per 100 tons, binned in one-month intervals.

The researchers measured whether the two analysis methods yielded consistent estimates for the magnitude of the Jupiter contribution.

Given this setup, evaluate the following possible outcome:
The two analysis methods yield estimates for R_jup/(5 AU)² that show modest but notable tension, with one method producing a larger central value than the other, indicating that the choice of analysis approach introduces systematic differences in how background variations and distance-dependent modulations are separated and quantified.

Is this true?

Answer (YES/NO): NO